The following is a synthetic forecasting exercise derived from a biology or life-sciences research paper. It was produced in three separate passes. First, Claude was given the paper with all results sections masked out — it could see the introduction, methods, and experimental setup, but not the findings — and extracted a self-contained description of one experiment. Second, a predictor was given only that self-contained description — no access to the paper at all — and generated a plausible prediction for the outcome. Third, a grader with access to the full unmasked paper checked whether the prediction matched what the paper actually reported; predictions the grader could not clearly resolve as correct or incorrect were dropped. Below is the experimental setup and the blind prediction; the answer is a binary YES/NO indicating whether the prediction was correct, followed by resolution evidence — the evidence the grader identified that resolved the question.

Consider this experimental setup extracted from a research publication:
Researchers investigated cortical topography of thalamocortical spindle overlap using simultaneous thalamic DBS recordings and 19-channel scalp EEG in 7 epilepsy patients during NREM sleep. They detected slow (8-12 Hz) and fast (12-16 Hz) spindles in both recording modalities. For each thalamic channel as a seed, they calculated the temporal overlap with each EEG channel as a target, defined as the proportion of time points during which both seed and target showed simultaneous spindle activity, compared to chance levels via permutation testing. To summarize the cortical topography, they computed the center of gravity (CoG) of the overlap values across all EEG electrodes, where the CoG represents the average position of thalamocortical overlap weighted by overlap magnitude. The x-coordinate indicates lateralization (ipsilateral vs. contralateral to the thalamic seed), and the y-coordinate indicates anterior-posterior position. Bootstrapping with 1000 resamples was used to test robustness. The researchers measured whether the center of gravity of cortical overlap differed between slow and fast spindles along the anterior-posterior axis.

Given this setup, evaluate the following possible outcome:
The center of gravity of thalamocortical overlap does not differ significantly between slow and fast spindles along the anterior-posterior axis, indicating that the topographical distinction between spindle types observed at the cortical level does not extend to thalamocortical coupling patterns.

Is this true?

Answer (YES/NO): NO